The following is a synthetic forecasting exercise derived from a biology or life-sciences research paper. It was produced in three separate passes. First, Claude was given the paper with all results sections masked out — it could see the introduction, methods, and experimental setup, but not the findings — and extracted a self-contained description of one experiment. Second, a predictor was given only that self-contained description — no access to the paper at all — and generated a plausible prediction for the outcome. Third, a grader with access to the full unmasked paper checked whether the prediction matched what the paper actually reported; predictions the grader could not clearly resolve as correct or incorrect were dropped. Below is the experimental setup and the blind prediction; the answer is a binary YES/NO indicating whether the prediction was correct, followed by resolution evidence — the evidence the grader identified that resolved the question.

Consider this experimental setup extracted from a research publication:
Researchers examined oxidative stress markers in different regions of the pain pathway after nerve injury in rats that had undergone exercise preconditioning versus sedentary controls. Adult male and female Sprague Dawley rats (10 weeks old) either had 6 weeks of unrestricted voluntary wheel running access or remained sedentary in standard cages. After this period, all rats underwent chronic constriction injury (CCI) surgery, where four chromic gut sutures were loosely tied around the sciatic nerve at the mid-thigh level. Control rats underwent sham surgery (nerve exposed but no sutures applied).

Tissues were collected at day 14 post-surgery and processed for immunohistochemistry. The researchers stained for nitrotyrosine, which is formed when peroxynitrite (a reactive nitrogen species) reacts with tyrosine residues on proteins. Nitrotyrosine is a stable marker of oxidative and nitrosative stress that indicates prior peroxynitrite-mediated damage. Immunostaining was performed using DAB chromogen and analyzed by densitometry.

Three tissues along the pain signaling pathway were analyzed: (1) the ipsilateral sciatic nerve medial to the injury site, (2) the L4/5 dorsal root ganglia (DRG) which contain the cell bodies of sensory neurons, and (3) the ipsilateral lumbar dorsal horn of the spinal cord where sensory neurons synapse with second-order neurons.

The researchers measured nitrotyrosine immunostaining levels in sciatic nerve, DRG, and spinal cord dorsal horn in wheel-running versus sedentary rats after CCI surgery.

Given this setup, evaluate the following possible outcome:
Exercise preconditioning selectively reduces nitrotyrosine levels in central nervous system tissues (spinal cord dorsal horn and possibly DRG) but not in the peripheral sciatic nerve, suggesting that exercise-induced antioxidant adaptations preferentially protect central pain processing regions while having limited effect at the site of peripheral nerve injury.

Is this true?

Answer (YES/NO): NO